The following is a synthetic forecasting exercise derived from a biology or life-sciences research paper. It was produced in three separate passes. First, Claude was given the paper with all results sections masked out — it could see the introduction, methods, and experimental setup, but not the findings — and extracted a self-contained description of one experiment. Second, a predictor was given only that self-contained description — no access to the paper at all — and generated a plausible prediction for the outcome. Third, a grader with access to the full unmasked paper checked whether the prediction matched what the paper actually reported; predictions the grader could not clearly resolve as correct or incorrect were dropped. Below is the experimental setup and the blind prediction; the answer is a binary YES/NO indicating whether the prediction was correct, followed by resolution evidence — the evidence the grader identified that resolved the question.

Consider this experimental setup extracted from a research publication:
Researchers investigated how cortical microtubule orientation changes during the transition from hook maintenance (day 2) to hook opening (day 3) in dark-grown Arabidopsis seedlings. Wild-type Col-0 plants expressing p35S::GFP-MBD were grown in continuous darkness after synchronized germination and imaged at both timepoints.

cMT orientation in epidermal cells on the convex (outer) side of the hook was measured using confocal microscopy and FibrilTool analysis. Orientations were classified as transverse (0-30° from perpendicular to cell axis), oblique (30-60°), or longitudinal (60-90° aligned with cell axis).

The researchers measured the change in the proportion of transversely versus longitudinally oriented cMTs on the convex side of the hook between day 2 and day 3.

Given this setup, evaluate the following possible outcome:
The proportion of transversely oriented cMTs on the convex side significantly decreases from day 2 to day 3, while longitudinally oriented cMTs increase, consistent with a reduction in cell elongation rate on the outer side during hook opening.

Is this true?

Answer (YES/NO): NO